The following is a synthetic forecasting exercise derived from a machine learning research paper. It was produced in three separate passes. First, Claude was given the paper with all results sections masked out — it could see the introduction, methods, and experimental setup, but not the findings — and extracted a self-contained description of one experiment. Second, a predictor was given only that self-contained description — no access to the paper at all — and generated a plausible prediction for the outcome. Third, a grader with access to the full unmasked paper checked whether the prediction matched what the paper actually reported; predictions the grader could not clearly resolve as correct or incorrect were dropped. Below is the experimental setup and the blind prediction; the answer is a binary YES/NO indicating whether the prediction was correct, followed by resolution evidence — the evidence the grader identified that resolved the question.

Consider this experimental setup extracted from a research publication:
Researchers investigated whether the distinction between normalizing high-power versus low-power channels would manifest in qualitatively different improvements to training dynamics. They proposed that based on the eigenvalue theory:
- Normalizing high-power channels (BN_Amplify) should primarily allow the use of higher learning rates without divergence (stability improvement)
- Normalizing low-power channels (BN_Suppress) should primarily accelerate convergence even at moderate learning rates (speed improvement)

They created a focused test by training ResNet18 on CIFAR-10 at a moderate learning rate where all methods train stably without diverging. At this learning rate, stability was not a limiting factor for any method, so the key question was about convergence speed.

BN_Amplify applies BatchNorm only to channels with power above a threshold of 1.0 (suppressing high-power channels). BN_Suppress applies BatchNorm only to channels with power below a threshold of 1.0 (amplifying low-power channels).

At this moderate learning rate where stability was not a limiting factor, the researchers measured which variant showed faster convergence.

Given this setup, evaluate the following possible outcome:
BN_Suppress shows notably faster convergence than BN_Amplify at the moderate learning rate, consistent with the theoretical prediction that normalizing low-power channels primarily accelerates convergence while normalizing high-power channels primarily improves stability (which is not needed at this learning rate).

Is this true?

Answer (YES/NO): NO